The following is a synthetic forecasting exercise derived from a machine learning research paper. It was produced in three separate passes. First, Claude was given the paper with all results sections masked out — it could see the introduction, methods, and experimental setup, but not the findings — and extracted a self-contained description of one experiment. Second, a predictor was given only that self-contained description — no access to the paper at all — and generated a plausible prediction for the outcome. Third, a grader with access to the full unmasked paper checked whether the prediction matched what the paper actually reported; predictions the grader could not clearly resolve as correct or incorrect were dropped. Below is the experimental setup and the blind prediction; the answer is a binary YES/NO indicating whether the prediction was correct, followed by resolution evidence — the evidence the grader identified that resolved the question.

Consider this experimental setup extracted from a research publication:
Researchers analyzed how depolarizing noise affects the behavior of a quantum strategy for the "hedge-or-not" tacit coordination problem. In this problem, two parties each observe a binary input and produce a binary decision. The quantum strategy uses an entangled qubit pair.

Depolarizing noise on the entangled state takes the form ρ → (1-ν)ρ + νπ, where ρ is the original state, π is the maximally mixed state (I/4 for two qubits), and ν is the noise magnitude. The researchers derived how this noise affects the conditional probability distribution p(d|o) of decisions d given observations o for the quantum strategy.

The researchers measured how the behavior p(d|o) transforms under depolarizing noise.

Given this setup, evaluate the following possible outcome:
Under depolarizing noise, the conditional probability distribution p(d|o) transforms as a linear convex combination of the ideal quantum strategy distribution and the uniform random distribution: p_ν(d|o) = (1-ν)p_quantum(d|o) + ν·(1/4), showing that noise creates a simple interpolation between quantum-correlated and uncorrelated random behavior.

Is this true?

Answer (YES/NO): YES